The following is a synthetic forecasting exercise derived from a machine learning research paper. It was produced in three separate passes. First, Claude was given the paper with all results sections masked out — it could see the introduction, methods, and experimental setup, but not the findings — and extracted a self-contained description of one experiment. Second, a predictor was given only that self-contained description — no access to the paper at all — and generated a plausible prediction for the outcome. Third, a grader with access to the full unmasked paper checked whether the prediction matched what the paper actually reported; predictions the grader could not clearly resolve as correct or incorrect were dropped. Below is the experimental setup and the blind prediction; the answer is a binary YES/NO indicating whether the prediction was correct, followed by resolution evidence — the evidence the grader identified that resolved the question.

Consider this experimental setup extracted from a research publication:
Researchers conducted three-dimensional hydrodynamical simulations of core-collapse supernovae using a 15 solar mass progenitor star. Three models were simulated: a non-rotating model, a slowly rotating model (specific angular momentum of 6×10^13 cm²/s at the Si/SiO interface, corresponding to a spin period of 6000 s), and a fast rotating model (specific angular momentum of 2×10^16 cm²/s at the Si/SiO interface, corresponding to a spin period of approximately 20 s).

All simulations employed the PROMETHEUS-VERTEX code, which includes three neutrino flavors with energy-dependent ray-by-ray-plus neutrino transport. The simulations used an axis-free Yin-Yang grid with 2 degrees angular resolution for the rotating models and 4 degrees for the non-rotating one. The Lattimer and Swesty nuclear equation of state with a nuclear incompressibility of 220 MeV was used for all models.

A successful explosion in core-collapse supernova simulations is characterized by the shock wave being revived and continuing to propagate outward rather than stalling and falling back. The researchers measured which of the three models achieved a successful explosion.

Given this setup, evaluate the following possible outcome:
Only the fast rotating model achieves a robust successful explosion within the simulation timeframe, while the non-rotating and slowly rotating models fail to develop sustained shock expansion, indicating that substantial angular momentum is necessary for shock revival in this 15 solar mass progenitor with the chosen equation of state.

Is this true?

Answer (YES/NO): NO